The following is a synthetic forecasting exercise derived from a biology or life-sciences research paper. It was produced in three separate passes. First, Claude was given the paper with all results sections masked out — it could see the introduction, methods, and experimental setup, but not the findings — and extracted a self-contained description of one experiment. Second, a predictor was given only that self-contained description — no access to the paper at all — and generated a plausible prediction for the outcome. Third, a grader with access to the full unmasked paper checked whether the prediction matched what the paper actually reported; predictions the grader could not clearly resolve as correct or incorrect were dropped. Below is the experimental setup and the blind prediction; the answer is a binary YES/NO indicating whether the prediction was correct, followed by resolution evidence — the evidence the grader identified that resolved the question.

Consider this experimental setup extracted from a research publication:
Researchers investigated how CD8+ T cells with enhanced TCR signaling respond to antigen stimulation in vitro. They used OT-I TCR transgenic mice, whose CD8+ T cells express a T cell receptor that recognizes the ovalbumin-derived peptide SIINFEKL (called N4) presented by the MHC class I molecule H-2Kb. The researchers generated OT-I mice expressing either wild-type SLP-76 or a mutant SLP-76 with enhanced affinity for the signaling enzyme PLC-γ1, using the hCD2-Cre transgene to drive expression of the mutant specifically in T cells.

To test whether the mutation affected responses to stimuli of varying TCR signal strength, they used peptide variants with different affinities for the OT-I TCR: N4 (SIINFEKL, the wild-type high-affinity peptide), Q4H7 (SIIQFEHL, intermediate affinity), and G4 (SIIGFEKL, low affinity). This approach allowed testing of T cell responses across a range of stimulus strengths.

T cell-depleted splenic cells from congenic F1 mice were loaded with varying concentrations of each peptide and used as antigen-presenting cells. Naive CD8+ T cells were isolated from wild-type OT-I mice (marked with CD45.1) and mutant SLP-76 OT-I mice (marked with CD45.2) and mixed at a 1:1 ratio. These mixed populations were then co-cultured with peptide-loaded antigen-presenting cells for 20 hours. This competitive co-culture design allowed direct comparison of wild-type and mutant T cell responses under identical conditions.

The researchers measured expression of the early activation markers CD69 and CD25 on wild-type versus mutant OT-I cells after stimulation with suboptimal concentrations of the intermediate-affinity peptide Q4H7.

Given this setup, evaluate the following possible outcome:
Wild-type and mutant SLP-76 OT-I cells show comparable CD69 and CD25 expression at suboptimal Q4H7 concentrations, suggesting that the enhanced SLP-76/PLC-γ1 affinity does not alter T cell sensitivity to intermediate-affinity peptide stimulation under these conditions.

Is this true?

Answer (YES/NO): NO